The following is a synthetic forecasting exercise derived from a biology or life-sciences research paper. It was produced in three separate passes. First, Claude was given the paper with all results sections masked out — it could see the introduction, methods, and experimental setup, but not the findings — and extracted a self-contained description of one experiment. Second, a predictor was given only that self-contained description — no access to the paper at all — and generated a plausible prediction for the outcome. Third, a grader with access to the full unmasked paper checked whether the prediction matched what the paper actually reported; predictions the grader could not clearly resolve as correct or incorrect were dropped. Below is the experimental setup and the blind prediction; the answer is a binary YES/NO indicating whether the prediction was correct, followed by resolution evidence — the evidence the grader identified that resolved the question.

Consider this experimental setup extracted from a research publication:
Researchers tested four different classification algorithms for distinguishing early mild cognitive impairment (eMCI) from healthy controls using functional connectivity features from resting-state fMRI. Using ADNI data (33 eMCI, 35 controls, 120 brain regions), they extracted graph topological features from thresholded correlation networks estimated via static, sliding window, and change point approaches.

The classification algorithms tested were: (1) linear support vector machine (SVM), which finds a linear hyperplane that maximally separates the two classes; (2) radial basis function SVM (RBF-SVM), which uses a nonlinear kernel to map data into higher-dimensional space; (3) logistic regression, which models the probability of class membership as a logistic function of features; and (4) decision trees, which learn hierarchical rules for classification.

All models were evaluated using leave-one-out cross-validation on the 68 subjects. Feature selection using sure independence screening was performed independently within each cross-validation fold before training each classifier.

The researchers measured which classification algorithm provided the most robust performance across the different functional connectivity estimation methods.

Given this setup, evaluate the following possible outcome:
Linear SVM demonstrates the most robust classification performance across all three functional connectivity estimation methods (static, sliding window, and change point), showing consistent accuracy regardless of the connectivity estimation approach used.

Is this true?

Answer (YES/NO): YES